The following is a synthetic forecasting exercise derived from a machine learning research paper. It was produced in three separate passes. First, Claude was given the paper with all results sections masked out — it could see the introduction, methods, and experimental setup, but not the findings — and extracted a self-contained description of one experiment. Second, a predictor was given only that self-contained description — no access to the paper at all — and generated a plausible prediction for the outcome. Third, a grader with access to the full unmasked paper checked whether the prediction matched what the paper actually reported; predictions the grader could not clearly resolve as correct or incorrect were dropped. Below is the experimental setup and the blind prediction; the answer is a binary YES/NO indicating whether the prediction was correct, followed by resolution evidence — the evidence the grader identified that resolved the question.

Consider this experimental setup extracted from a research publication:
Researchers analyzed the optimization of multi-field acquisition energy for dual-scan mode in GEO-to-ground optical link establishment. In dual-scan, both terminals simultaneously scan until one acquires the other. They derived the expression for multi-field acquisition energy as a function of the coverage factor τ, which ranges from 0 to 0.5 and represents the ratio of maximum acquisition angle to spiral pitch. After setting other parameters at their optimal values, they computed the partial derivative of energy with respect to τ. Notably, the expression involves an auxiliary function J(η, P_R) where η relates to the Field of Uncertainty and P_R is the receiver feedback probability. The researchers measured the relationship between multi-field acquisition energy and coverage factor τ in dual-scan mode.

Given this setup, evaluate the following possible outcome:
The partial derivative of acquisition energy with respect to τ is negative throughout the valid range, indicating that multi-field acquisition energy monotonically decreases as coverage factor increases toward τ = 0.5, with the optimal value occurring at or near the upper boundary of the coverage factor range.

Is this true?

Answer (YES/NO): YES